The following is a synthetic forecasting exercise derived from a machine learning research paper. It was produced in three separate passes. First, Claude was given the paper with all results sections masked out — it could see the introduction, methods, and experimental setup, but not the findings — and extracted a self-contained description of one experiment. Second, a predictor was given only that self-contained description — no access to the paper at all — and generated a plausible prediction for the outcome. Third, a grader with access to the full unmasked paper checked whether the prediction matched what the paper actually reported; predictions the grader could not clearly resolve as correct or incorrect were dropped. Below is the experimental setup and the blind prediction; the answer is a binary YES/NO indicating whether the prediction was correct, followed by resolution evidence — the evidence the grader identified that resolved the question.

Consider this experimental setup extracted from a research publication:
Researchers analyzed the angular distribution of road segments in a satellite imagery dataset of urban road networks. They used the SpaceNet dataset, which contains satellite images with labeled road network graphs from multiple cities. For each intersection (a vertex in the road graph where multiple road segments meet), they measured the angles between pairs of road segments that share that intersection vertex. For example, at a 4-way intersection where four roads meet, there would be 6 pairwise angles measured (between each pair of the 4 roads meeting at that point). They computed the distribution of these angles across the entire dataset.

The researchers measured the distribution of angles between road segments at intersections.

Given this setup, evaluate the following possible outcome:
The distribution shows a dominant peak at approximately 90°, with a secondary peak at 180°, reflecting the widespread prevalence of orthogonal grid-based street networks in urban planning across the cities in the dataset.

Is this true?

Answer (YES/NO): NO